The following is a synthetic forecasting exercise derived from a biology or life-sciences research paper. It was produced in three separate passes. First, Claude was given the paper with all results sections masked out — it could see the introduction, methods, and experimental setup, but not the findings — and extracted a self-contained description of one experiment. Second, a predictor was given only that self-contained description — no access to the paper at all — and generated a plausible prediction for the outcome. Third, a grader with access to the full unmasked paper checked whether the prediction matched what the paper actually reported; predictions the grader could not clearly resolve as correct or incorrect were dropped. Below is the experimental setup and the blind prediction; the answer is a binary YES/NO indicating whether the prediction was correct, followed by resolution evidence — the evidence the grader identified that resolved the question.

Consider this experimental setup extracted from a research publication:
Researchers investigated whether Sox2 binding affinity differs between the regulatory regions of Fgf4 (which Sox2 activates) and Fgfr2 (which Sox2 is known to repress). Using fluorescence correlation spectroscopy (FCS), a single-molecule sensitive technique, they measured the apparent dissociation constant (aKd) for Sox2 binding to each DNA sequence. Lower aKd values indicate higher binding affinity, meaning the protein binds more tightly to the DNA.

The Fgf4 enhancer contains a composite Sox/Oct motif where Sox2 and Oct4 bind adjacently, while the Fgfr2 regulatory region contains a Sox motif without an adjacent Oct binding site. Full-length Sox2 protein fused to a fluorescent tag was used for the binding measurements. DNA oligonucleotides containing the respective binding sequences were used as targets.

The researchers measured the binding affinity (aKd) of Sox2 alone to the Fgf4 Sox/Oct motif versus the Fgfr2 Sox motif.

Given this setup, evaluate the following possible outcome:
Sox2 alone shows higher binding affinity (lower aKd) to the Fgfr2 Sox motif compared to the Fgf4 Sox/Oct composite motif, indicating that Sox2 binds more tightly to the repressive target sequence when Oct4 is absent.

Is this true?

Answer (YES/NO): NO